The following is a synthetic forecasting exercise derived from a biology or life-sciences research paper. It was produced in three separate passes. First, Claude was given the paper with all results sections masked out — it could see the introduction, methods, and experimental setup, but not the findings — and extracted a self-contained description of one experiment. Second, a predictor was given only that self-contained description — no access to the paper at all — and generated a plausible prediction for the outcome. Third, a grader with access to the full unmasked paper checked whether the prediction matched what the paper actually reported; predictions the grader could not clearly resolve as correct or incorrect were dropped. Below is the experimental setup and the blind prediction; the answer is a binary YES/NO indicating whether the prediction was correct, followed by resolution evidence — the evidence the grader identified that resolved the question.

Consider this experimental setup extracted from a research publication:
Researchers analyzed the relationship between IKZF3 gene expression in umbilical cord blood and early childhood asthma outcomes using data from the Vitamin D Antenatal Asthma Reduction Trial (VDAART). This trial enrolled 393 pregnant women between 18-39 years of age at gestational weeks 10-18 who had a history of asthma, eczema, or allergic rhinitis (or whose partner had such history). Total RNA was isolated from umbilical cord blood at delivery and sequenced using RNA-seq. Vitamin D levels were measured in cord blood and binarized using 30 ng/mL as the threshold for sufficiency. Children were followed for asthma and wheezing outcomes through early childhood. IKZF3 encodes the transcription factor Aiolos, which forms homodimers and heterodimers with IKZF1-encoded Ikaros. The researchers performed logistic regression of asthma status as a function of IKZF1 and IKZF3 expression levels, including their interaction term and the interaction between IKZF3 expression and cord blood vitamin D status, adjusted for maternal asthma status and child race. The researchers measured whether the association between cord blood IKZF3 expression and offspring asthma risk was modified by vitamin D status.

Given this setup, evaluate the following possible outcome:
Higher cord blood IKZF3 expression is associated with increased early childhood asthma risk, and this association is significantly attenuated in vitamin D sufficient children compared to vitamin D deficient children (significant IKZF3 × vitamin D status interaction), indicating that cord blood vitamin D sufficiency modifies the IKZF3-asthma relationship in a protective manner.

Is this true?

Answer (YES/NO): NO